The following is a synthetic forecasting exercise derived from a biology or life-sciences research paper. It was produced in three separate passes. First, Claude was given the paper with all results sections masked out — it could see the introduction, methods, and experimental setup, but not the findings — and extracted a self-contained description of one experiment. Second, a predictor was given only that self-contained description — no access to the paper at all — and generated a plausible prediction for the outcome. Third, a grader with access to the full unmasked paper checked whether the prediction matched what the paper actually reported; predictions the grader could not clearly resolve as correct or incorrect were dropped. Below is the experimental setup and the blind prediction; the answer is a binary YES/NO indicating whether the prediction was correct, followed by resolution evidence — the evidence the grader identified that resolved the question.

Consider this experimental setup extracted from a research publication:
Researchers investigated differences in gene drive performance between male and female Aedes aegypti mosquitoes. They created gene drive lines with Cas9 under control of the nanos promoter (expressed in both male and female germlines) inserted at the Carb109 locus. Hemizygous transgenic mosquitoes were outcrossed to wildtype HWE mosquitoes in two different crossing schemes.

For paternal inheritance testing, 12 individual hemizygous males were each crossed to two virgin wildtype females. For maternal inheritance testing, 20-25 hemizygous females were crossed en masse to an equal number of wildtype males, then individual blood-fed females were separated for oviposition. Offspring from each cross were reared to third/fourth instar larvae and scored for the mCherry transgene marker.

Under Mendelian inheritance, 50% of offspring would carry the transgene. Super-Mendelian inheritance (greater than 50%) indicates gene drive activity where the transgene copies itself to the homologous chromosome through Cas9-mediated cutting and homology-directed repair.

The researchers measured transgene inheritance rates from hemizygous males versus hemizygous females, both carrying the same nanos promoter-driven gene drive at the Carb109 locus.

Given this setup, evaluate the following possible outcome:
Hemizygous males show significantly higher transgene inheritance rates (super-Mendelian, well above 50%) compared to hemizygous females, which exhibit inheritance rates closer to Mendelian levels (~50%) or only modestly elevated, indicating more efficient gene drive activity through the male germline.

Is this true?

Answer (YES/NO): NO